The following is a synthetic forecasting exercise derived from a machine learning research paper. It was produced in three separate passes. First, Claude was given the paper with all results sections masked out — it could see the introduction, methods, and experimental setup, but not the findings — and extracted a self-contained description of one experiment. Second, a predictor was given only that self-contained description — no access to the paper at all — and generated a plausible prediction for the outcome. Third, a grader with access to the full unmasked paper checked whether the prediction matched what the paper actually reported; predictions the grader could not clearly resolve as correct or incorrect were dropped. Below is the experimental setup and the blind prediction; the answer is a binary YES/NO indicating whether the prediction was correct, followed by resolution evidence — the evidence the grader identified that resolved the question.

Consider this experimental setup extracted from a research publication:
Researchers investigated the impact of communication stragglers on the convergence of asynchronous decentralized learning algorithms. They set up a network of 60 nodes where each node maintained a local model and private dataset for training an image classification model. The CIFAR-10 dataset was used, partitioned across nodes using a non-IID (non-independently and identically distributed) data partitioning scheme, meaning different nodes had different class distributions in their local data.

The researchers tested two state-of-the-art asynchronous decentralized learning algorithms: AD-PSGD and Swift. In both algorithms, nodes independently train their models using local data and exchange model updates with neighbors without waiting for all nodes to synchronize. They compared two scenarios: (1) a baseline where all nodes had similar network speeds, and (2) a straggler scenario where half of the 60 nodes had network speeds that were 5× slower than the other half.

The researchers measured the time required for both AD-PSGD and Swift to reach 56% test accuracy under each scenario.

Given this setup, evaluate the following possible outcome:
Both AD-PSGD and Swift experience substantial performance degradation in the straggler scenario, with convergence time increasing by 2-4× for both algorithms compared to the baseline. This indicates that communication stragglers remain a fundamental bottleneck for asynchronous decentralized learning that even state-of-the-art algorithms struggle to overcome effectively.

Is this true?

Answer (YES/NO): NO